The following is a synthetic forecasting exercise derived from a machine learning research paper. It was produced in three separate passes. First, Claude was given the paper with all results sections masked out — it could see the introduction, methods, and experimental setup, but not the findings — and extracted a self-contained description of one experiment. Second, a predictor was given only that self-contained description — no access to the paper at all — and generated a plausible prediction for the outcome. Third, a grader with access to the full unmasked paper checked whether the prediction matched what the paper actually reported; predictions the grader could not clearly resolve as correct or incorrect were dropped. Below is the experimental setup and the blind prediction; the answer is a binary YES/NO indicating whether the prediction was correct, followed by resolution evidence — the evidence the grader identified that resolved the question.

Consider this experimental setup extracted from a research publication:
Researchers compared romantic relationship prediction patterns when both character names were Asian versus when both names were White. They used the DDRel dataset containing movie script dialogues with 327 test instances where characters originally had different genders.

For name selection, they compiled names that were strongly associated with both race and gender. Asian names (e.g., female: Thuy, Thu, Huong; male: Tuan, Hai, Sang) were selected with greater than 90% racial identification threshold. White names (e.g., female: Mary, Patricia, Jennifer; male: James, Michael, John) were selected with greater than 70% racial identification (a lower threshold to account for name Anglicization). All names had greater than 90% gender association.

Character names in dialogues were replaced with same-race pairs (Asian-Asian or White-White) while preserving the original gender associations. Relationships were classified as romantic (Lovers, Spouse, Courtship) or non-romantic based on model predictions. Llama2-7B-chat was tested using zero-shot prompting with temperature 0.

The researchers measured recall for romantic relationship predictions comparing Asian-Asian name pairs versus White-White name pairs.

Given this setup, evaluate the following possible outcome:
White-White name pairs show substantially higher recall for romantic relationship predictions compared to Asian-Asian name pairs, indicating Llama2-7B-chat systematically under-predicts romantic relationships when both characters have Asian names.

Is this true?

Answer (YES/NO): YES